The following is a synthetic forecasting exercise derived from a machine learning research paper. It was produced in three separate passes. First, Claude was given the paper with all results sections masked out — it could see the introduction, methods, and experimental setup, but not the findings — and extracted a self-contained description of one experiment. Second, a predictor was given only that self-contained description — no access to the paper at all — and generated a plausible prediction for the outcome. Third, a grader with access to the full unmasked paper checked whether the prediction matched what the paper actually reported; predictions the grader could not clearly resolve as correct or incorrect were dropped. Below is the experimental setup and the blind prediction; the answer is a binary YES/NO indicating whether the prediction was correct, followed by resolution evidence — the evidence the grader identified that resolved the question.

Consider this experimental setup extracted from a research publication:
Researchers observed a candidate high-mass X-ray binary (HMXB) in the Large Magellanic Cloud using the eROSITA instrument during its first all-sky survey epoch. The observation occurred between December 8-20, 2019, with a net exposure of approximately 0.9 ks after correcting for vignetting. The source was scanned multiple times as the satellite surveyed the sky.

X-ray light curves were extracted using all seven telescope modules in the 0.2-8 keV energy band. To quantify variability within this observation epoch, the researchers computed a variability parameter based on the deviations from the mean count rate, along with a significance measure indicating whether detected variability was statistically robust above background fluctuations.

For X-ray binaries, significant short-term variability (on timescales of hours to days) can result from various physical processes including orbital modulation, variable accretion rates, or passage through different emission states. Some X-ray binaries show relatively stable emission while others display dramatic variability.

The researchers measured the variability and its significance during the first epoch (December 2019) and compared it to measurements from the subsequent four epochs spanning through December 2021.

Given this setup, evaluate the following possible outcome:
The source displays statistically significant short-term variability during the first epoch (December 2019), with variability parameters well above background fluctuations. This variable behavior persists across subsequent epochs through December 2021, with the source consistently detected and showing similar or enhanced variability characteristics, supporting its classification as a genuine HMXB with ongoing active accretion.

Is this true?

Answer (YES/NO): NO